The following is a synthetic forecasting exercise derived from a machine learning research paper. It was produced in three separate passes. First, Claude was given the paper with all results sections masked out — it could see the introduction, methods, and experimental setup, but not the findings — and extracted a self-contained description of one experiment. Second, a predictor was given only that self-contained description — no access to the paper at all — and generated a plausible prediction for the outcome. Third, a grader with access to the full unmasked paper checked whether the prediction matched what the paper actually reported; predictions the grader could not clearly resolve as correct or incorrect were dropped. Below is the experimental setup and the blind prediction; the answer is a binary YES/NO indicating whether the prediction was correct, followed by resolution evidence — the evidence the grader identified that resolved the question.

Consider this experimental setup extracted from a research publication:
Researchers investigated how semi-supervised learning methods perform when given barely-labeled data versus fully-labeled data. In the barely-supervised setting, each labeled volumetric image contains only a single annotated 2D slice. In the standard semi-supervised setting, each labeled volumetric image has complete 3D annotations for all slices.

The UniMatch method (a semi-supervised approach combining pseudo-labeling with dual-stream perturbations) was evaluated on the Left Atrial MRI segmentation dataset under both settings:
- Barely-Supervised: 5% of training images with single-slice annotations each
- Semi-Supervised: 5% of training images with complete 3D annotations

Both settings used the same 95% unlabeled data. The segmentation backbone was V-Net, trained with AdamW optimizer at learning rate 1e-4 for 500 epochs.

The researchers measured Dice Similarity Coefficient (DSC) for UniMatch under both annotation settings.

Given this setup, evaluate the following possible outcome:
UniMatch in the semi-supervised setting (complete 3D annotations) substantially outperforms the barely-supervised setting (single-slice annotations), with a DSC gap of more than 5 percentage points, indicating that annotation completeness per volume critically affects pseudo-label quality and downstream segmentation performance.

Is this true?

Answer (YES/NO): YES